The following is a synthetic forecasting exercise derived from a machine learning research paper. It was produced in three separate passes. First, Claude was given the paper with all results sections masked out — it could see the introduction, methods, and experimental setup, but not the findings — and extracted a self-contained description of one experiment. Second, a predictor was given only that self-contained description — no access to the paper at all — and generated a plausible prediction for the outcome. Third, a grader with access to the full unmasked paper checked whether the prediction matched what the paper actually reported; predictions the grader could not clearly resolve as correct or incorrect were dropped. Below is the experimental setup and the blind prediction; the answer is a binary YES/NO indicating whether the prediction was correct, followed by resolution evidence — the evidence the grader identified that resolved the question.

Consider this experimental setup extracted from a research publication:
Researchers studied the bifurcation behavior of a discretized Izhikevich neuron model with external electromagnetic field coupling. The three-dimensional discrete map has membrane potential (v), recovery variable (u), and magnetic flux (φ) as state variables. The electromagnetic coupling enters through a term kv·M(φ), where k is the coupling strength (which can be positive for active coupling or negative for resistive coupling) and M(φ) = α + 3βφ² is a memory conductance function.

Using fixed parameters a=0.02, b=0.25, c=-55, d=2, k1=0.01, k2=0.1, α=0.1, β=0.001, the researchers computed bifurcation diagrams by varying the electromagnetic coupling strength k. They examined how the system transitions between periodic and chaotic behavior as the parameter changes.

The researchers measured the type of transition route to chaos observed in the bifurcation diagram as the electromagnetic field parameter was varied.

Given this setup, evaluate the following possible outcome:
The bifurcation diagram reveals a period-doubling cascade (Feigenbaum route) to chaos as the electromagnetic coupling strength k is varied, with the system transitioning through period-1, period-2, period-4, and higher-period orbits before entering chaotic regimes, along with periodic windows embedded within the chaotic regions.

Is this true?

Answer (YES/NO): YES